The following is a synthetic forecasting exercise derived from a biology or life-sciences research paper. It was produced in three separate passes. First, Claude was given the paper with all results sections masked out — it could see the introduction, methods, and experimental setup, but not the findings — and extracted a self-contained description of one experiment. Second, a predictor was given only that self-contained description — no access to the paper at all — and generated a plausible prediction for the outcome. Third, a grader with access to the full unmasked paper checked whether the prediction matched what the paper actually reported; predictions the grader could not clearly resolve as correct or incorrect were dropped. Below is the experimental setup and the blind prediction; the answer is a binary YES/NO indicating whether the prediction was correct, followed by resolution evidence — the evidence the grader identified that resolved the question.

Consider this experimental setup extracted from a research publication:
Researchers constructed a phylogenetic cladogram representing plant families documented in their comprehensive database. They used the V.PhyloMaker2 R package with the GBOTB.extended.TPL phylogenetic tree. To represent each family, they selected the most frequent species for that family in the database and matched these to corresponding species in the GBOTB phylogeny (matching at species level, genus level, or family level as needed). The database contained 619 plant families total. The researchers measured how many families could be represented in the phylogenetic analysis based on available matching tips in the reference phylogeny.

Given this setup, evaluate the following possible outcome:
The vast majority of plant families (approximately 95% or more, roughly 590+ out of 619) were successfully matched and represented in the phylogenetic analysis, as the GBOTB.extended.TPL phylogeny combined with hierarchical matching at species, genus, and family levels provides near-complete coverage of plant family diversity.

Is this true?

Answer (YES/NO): NO